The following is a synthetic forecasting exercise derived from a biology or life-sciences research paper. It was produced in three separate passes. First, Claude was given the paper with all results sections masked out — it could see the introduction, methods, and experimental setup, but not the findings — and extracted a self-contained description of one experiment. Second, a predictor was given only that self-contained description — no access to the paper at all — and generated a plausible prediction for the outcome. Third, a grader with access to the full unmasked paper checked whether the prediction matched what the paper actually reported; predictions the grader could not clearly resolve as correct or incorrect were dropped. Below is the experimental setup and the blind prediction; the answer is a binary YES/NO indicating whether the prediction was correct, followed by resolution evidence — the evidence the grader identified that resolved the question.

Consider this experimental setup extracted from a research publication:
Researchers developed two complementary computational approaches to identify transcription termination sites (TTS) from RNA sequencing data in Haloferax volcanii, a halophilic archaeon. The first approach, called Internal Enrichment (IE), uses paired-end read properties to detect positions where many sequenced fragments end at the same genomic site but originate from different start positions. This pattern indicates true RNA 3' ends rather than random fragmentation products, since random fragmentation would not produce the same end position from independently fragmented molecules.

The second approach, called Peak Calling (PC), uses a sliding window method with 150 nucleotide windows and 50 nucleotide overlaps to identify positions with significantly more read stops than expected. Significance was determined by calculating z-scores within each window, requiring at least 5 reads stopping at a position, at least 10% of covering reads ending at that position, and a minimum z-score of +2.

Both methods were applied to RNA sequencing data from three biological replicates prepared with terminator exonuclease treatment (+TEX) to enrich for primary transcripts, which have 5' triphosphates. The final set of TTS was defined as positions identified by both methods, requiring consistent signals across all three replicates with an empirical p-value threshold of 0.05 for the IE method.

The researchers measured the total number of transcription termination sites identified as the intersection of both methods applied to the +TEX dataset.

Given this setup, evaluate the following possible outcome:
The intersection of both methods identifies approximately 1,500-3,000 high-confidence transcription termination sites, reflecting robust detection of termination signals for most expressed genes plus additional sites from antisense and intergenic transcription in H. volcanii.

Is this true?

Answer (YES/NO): YES